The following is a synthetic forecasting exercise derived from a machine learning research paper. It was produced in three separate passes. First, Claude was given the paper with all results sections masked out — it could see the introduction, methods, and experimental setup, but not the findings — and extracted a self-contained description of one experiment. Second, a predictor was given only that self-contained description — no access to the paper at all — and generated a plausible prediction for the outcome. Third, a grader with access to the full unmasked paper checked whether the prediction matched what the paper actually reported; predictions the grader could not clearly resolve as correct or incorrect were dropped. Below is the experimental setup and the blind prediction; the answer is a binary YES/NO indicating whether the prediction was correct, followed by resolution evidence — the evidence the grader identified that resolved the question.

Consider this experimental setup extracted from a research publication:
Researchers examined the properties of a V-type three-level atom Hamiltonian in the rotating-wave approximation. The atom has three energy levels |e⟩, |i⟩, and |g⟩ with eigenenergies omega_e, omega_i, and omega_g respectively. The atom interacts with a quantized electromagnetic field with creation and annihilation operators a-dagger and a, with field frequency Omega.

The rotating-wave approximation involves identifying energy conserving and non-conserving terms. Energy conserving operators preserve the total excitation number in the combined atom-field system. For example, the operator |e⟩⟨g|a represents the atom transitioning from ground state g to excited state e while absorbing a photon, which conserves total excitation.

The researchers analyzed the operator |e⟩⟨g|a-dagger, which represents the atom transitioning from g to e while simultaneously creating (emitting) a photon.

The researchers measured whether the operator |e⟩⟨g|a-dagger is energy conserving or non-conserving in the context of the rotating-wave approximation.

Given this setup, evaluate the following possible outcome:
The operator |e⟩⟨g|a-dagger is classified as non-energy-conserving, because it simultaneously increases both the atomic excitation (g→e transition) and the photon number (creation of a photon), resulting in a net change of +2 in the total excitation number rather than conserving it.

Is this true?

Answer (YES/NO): YES